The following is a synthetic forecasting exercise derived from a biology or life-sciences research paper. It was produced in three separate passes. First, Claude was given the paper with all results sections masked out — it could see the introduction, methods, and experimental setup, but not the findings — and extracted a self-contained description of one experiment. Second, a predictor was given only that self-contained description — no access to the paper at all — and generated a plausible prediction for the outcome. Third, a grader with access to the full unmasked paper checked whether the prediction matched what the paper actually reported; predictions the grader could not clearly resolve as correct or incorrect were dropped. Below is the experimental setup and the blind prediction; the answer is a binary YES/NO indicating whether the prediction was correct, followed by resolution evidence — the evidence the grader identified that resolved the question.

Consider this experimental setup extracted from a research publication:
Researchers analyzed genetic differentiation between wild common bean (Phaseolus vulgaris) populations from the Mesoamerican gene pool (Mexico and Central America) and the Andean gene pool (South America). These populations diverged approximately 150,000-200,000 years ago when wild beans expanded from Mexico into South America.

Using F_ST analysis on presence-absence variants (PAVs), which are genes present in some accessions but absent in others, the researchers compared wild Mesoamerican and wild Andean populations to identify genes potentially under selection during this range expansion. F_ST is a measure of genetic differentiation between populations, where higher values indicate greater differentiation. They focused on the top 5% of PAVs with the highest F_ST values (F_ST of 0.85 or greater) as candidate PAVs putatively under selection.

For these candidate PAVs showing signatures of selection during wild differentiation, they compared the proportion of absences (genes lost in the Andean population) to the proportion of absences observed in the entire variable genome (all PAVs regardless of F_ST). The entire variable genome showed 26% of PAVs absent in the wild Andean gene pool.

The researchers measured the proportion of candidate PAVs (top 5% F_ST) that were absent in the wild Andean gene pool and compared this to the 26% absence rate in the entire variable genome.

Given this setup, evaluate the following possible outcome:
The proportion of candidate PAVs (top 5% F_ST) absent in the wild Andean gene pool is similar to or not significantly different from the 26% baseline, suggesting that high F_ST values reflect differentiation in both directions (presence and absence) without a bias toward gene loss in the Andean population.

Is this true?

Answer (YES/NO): NO